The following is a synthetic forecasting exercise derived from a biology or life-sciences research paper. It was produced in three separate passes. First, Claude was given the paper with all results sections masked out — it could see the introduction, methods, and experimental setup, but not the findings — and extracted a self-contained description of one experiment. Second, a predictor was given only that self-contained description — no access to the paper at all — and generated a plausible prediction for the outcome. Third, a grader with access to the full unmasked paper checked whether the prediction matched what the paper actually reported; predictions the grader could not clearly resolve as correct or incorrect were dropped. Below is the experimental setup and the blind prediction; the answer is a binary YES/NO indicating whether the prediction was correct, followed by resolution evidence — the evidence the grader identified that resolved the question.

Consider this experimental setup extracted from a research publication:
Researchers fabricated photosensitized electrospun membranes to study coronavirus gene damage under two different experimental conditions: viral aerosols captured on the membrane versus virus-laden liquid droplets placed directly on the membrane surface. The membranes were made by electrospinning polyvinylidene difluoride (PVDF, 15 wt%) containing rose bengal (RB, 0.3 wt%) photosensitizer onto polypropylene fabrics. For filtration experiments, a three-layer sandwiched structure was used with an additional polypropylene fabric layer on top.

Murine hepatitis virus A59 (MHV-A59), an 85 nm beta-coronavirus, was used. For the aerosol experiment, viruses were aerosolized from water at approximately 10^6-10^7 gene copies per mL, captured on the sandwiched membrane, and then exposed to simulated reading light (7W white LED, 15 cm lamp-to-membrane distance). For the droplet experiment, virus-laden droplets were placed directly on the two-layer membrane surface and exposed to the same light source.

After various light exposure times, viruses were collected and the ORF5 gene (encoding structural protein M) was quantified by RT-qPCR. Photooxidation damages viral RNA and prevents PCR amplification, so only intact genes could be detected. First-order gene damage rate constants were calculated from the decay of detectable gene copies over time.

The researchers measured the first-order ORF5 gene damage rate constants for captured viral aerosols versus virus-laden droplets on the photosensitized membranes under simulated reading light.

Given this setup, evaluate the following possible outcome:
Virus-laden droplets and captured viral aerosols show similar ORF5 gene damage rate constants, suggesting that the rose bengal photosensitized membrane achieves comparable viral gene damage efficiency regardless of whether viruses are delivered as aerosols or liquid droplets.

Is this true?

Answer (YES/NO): NO